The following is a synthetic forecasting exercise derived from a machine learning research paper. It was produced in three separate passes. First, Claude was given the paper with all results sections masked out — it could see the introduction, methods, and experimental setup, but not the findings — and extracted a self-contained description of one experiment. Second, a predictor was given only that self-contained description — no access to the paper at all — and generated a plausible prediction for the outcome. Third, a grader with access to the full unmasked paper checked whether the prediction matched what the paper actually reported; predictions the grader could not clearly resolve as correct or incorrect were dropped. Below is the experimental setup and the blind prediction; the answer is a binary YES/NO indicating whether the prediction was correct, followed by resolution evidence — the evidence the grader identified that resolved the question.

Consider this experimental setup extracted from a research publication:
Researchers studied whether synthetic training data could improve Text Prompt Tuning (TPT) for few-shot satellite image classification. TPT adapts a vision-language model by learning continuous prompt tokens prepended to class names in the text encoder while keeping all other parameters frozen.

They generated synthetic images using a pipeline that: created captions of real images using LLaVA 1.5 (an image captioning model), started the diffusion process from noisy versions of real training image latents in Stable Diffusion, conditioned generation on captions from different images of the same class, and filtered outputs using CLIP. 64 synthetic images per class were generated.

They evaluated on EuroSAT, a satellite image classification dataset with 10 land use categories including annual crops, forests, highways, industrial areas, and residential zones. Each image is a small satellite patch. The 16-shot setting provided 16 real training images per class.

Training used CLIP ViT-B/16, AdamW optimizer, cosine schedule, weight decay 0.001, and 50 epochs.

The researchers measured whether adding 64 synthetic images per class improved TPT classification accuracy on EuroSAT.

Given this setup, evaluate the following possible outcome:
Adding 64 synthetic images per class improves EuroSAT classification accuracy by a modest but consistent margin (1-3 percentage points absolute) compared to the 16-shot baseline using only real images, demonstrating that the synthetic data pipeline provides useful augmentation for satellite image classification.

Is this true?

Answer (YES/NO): NO